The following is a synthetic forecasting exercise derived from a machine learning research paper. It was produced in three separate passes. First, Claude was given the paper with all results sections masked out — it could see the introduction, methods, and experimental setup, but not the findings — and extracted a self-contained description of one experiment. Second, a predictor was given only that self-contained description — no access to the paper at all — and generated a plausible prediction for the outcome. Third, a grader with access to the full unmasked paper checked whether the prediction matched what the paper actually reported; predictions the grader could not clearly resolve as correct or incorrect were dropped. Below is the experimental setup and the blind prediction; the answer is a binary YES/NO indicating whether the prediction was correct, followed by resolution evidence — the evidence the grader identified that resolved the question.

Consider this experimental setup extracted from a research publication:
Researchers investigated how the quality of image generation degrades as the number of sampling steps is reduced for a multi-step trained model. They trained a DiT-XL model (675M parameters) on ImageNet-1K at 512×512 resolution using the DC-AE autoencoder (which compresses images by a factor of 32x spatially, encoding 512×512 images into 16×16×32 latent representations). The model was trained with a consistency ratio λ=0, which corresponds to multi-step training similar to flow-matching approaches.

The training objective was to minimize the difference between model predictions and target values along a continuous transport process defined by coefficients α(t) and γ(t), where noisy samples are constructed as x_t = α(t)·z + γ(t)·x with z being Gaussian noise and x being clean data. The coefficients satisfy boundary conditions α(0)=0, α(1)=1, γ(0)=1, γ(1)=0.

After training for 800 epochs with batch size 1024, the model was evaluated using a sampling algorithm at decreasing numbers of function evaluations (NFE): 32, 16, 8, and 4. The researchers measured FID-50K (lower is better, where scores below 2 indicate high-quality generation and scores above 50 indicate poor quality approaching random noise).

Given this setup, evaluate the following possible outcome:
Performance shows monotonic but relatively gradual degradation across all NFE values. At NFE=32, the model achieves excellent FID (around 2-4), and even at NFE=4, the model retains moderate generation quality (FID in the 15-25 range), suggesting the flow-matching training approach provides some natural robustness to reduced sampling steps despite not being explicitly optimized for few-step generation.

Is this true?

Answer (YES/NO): NO